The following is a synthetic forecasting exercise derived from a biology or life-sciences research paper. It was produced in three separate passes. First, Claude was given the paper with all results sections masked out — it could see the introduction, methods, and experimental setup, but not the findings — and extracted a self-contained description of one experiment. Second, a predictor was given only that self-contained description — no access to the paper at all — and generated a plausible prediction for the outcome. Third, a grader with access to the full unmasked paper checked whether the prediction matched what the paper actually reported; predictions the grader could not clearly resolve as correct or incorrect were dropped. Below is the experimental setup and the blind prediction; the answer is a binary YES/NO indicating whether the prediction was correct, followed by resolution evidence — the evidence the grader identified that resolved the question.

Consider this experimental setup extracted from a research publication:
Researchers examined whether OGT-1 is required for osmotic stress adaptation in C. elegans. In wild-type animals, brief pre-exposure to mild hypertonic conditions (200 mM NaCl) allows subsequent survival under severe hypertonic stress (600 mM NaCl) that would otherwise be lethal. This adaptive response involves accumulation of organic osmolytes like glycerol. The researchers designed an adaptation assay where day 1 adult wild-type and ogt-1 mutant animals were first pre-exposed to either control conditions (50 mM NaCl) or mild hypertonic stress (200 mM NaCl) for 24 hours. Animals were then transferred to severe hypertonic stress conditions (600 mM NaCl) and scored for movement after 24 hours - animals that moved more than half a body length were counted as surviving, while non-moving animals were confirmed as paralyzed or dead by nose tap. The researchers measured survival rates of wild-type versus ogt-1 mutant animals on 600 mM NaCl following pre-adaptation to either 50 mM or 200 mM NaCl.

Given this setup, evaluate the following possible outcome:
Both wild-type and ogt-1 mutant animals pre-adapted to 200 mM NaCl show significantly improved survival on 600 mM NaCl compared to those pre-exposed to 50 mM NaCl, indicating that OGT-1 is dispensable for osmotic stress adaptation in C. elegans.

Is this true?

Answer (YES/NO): NO